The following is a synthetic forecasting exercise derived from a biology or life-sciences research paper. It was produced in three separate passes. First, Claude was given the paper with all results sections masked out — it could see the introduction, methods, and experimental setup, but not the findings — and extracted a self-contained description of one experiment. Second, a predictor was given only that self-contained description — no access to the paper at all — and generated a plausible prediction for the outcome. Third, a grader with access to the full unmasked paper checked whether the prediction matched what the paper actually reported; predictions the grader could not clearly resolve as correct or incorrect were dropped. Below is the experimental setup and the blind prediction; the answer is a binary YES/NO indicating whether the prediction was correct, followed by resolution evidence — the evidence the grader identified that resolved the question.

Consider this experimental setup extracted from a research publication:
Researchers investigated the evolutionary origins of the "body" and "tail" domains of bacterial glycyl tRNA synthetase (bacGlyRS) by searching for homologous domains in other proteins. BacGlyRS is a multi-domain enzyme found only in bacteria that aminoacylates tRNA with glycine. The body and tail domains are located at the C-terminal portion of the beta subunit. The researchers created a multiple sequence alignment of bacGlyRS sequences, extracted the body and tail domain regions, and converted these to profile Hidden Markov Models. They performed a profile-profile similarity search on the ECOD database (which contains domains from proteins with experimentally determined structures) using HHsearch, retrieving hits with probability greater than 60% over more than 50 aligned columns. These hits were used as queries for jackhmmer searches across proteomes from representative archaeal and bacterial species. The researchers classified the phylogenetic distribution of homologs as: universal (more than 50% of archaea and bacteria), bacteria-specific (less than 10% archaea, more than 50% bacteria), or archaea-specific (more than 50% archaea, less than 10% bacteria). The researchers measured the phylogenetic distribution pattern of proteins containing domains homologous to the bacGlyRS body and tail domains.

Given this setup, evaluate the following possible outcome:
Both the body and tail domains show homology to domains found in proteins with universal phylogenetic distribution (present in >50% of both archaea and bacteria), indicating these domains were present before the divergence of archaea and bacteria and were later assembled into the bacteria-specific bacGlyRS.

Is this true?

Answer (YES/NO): NO